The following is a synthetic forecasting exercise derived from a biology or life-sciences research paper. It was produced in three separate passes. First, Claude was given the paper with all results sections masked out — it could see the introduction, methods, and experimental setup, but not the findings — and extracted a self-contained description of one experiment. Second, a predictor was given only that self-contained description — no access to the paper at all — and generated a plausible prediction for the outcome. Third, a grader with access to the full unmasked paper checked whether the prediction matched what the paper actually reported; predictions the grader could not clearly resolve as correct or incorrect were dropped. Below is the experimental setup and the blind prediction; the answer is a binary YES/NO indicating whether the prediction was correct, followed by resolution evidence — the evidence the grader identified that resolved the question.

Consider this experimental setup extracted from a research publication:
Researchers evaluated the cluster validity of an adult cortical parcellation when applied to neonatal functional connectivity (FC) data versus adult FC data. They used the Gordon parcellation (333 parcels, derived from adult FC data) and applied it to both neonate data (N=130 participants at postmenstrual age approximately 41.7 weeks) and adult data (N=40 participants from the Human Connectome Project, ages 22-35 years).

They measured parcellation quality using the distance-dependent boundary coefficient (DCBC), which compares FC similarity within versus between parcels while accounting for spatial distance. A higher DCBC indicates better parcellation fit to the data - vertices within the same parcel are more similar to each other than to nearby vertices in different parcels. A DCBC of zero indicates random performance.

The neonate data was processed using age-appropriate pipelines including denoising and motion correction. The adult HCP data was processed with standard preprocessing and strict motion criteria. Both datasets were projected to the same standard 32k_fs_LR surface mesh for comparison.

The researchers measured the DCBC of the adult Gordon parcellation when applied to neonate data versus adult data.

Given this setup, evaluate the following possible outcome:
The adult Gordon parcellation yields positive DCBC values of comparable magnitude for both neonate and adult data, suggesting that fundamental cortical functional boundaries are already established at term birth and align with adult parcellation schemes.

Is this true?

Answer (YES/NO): NO